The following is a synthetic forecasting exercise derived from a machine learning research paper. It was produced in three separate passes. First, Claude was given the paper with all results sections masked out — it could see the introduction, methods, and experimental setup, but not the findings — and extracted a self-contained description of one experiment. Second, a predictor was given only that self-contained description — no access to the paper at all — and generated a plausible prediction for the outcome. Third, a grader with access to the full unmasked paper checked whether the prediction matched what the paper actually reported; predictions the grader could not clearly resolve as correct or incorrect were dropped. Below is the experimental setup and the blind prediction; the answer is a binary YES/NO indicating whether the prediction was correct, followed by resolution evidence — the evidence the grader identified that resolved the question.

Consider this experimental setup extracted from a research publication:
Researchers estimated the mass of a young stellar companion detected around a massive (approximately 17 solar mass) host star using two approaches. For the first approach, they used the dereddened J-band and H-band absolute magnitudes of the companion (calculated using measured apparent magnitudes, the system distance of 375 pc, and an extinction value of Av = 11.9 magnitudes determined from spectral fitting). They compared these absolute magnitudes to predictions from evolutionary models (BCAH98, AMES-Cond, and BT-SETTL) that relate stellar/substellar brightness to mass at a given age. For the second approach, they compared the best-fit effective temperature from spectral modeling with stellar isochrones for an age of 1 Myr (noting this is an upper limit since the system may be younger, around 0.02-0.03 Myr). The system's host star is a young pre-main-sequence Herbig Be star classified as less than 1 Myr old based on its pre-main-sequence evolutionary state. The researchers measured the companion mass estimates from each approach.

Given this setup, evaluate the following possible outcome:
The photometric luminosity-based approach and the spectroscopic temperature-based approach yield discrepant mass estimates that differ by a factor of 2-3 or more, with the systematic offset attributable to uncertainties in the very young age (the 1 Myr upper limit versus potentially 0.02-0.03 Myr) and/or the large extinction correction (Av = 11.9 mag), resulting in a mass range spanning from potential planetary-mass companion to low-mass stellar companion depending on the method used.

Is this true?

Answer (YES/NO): NO